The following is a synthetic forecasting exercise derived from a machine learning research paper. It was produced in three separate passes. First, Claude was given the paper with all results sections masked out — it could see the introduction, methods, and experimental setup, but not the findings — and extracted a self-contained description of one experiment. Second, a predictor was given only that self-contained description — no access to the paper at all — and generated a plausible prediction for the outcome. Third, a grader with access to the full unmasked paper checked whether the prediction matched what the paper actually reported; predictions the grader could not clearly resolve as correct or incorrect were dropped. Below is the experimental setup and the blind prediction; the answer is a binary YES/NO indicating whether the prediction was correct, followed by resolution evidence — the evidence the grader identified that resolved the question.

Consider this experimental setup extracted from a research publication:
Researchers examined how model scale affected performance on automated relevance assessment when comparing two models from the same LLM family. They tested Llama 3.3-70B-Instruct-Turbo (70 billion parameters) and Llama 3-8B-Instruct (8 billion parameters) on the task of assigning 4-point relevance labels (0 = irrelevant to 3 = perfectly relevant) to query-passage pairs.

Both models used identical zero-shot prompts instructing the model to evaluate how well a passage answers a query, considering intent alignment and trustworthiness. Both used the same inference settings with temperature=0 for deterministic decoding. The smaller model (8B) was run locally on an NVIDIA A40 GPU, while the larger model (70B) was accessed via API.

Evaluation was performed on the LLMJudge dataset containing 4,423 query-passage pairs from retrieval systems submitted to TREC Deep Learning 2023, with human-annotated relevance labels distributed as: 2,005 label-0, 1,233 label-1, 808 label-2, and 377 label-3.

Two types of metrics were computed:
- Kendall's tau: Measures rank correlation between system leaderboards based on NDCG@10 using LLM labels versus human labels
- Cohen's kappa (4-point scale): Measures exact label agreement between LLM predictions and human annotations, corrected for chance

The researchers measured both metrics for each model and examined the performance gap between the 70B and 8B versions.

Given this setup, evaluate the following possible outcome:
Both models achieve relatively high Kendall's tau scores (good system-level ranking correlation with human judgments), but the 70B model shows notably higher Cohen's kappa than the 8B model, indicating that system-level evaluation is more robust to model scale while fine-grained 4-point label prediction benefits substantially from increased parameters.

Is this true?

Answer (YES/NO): YES